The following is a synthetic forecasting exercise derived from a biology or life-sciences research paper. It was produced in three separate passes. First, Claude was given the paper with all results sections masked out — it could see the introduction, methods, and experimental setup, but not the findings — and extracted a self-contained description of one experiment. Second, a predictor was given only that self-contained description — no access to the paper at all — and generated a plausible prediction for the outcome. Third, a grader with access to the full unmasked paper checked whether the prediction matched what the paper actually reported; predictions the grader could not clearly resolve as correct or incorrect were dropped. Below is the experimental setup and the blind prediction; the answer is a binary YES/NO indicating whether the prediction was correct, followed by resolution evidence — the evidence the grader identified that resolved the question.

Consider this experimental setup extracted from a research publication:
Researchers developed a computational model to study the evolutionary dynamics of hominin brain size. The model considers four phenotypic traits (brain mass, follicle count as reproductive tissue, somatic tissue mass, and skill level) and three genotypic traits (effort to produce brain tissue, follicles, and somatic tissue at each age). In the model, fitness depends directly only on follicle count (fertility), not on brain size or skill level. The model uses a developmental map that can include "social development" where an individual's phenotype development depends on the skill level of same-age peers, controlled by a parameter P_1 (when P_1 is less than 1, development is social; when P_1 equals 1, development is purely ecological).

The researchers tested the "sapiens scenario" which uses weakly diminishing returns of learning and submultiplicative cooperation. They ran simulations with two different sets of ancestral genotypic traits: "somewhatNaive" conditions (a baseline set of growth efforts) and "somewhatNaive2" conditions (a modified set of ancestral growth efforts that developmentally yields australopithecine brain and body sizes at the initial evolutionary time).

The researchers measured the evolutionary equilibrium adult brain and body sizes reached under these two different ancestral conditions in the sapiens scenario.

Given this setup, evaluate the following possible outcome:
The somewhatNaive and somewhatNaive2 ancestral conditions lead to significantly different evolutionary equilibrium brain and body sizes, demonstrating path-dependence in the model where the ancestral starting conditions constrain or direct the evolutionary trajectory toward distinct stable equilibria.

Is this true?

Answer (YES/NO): YES